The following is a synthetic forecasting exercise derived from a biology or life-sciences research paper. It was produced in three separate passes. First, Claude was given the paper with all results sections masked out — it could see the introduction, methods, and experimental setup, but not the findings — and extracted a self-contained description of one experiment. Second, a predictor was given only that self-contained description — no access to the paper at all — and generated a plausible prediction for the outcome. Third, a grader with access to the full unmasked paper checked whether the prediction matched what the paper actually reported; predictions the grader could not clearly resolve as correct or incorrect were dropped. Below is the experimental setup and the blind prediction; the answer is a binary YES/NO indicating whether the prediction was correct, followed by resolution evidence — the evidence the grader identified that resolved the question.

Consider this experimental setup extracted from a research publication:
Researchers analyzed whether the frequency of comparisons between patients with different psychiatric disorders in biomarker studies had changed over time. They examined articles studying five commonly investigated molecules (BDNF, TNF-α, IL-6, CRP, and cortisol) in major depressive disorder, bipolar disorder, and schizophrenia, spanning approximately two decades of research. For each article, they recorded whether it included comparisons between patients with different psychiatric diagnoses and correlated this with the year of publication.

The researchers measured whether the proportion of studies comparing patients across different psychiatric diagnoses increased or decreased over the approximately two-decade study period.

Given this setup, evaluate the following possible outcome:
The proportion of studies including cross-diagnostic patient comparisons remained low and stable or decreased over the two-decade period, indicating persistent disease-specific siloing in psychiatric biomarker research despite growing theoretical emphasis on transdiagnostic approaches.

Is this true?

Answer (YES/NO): YES